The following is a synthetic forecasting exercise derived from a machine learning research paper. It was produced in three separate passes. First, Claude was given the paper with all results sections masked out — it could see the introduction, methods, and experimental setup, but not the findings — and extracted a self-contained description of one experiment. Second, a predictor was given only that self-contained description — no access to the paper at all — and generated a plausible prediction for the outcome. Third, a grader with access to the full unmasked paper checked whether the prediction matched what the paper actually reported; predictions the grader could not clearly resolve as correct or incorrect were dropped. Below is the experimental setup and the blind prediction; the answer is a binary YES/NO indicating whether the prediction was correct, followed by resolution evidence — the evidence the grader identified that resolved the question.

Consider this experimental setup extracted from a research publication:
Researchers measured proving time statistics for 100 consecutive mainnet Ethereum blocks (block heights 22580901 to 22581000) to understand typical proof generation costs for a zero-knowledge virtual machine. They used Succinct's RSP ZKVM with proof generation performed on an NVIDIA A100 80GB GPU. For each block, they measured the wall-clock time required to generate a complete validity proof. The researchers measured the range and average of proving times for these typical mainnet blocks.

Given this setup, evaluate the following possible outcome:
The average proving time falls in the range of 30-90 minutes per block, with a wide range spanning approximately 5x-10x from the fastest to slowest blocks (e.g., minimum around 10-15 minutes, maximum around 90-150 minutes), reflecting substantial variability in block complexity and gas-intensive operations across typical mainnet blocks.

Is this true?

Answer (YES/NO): NO